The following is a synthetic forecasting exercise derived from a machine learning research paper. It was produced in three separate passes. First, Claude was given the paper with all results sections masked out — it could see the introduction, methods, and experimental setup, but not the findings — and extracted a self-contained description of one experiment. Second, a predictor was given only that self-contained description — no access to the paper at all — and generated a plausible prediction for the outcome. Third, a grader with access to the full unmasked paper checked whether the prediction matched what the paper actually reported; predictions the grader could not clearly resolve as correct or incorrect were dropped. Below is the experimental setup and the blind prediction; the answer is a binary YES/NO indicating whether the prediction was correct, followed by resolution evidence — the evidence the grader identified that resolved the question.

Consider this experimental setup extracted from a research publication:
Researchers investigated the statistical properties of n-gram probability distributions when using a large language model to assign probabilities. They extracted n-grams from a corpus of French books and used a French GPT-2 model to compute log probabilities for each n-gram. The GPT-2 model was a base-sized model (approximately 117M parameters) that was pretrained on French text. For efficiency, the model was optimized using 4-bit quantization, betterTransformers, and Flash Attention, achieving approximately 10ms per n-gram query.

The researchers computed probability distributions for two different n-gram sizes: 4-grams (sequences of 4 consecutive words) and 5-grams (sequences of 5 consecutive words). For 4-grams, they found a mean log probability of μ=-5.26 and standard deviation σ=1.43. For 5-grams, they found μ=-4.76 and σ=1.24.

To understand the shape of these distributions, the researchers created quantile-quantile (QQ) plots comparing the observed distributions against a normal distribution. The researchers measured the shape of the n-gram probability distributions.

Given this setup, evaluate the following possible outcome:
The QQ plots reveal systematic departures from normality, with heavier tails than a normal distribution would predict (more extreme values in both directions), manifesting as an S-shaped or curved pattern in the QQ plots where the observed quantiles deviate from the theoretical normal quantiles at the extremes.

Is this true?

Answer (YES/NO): NO